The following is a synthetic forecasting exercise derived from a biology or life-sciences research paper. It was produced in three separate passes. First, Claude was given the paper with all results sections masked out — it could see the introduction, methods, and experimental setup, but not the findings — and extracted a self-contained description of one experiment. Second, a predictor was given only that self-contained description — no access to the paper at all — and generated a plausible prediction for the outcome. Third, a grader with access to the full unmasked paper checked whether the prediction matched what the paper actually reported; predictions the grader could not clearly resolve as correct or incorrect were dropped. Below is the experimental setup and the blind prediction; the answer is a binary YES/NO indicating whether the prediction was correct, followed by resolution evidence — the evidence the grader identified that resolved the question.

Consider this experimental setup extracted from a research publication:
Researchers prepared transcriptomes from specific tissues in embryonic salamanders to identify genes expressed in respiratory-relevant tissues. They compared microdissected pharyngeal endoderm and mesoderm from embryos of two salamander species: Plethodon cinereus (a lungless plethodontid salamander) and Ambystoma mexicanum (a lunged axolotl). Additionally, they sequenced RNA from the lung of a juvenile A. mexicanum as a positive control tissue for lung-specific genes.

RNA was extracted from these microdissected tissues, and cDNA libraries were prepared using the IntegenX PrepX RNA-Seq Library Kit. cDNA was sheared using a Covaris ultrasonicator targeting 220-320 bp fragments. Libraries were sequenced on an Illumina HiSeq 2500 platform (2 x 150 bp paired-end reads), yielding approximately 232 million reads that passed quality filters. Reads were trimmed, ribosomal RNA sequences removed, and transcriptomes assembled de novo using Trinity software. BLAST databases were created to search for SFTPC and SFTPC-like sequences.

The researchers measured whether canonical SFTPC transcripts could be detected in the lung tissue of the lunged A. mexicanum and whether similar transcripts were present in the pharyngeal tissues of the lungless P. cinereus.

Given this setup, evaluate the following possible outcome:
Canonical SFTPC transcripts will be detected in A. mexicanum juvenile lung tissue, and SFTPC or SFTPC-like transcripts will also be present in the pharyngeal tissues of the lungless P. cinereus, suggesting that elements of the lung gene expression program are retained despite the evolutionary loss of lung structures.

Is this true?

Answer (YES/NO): YES